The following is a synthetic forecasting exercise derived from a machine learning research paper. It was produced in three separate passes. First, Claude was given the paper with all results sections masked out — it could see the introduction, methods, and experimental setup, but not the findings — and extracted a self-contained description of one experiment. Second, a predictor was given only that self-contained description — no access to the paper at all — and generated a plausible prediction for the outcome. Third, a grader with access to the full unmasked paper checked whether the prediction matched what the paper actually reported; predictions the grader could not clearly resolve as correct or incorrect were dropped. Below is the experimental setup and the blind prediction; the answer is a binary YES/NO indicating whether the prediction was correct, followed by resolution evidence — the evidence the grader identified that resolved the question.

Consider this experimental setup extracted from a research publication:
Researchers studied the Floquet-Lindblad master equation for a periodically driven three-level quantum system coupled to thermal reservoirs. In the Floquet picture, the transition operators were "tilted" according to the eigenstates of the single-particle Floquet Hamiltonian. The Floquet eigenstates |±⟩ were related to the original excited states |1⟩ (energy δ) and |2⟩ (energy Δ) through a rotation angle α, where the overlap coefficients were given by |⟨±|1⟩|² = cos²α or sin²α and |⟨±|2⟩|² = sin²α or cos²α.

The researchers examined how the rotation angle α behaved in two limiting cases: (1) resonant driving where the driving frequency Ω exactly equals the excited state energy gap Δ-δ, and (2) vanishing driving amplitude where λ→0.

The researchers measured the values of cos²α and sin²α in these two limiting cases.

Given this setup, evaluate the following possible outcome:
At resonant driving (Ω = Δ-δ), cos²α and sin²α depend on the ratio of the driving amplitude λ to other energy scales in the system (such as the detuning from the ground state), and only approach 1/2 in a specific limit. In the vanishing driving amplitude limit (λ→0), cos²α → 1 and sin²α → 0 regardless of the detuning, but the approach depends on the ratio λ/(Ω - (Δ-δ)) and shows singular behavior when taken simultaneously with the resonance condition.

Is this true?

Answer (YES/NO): NO